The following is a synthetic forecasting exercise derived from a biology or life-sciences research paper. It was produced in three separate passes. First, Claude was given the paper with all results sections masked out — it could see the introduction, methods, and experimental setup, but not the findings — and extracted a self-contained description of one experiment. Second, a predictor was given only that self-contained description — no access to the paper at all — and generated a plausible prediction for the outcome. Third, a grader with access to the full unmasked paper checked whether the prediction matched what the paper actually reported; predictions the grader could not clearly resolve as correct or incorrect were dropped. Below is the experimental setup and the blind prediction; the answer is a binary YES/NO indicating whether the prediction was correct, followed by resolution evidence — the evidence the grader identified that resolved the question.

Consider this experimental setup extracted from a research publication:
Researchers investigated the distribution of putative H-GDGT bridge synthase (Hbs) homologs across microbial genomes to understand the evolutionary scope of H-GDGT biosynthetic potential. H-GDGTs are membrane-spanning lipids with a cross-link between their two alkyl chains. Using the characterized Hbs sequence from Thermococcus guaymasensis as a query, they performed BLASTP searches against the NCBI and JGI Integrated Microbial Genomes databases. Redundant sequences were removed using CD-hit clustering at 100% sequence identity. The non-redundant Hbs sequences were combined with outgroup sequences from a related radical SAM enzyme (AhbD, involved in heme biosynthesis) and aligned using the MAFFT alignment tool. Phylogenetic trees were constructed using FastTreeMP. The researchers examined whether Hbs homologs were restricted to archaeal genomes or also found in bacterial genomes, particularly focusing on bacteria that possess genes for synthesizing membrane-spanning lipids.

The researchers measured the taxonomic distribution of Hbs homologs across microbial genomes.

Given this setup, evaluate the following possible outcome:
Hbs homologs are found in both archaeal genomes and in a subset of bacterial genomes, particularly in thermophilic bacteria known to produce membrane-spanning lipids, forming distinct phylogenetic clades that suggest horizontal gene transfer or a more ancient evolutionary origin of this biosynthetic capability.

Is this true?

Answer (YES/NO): NO